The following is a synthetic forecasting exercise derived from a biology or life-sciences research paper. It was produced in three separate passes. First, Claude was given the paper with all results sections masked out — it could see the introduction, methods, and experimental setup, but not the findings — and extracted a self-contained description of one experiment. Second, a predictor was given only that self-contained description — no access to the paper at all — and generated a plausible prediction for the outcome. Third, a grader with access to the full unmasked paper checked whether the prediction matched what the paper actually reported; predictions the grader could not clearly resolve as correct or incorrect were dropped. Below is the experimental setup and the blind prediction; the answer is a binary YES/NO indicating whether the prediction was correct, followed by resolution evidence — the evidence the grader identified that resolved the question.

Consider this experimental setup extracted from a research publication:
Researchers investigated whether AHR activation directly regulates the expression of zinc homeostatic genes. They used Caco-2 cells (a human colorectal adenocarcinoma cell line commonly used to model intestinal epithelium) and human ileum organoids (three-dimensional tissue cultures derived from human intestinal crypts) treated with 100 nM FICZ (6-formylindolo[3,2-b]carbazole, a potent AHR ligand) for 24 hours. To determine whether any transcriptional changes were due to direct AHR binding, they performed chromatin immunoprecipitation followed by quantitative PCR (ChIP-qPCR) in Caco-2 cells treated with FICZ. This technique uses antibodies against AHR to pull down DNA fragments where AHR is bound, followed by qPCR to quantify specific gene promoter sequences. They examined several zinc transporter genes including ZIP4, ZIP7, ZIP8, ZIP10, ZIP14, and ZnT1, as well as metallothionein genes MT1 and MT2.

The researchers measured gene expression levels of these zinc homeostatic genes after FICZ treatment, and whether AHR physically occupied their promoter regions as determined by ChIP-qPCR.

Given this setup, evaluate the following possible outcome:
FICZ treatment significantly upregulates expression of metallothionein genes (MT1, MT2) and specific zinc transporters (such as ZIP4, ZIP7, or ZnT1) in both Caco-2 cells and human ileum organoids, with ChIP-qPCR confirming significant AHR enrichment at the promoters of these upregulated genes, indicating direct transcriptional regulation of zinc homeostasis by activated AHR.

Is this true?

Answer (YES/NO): NO